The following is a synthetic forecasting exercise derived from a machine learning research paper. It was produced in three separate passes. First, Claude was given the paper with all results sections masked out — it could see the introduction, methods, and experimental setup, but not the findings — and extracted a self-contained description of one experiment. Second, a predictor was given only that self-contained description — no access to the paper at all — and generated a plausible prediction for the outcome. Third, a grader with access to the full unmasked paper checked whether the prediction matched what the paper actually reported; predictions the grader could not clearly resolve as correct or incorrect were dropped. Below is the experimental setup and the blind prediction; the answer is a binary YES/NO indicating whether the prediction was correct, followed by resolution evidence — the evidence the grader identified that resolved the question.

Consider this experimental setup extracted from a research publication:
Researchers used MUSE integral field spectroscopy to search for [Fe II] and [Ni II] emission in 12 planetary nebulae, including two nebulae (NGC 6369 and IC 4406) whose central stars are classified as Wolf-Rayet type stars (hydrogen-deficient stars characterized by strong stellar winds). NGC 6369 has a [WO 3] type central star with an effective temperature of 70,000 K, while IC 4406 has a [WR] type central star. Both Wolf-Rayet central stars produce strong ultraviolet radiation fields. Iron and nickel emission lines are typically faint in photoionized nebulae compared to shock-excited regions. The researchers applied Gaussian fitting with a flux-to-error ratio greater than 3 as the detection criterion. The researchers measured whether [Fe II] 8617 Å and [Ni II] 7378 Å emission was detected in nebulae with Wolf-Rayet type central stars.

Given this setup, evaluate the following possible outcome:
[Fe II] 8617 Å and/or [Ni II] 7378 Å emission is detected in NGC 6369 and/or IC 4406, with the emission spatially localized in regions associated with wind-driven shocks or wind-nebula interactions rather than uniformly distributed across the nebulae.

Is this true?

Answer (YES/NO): YES